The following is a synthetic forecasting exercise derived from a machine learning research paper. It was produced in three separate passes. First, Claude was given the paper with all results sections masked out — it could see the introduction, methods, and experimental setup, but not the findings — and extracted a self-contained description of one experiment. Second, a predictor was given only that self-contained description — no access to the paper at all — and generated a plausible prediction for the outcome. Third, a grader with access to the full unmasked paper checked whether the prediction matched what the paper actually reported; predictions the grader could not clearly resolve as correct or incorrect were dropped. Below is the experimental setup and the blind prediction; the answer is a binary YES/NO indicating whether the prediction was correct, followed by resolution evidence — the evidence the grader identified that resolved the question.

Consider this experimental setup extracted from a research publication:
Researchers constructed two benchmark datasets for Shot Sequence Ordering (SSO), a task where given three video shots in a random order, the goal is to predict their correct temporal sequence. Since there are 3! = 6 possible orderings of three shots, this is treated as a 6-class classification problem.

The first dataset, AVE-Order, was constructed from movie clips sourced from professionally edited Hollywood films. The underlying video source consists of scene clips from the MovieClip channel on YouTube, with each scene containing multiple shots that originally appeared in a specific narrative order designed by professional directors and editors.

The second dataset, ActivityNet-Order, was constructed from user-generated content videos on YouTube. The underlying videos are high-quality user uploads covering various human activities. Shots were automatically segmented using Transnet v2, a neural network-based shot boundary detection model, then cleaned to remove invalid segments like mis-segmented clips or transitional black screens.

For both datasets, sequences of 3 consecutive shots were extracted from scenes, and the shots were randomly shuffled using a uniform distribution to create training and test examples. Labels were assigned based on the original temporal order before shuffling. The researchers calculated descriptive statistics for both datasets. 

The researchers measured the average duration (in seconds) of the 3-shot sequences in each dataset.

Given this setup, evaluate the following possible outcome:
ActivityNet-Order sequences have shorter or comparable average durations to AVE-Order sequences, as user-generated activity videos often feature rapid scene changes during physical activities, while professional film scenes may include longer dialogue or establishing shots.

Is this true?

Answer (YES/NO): NO